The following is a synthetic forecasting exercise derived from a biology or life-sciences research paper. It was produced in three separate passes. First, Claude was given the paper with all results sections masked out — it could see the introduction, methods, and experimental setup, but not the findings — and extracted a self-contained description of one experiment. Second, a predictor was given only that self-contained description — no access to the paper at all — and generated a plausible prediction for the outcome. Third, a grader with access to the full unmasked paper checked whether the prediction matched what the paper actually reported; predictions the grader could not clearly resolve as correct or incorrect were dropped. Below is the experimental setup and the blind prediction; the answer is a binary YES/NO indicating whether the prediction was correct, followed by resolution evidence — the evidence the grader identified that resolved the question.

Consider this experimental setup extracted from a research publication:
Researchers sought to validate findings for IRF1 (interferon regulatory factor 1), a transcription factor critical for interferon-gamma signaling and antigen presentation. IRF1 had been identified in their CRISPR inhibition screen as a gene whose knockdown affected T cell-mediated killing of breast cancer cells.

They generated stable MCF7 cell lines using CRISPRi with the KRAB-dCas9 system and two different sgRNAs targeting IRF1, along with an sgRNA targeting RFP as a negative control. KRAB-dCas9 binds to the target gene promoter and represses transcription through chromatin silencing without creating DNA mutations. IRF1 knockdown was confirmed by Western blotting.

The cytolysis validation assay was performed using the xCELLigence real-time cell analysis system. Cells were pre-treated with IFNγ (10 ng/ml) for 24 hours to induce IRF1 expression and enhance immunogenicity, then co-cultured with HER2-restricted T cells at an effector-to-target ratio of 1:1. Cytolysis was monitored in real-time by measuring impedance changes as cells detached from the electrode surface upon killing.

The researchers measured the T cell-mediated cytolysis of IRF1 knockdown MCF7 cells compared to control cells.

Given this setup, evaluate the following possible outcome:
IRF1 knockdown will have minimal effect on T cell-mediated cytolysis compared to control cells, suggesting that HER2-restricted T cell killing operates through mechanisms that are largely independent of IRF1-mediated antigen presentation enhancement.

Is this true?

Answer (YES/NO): NO